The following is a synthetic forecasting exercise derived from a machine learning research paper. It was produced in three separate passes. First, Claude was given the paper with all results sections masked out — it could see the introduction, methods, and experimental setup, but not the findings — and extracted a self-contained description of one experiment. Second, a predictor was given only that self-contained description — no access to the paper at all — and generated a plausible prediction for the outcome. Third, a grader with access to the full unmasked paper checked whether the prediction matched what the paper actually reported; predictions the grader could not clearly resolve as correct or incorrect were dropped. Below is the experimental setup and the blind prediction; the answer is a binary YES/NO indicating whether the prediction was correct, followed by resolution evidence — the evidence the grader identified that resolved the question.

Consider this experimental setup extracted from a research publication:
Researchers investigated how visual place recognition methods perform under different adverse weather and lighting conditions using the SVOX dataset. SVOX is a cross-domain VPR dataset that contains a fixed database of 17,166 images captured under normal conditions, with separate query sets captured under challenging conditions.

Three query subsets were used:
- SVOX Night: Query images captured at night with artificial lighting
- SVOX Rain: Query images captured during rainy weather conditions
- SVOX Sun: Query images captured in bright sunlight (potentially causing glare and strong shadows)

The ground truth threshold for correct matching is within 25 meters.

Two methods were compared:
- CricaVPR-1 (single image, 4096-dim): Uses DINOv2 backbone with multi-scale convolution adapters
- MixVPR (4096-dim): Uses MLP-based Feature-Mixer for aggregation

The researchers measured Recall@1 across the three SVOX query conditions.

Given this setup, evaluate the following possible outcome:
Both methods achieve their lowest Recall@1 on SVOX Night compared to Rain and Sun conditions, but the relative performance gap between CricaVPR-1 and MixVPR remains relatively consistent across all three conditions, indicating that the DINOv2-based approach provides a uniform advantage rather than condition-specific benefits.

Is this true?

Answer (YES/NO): NO